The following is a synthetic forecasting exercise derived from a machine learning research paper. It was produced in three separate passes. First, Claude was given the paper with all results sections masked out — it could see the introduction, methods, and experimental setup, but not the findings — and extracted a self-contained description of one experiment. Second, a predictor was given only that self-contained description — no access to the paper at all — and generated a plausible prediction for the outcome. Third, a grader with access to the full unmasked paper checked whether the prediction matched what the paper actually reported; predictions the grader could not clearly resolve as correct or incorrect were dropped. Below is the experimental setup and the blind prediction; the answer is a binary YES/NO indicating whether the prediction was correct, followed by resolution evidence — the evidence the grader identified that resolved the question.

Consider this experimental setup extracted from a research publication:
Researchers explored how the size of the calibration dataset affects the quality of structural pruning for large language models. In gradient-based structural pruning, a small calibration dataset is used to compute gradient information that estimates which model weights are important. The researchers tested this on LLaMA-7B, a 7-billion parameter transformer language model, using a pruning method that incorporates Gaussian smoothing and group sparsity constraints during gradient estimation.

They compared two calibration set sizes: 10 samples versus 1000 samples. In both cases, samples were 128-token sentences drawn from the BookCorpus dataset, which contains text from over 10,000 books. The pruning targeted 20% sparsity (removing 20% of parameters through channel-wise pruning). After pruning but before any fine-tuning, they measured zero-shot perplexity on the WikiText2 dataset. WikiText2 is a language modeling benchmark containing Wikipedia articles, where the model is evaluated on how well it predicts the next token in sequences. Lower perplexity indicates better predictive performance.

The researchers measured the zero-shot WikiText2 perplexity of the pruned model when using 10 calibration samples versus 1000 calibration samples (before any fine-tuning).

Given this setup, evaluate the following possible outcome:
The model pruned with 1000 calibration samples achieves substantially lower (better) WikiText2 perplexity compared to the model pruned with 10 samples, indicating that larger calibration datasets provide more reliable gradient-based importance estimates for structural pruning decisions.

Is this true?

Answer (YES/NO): NO